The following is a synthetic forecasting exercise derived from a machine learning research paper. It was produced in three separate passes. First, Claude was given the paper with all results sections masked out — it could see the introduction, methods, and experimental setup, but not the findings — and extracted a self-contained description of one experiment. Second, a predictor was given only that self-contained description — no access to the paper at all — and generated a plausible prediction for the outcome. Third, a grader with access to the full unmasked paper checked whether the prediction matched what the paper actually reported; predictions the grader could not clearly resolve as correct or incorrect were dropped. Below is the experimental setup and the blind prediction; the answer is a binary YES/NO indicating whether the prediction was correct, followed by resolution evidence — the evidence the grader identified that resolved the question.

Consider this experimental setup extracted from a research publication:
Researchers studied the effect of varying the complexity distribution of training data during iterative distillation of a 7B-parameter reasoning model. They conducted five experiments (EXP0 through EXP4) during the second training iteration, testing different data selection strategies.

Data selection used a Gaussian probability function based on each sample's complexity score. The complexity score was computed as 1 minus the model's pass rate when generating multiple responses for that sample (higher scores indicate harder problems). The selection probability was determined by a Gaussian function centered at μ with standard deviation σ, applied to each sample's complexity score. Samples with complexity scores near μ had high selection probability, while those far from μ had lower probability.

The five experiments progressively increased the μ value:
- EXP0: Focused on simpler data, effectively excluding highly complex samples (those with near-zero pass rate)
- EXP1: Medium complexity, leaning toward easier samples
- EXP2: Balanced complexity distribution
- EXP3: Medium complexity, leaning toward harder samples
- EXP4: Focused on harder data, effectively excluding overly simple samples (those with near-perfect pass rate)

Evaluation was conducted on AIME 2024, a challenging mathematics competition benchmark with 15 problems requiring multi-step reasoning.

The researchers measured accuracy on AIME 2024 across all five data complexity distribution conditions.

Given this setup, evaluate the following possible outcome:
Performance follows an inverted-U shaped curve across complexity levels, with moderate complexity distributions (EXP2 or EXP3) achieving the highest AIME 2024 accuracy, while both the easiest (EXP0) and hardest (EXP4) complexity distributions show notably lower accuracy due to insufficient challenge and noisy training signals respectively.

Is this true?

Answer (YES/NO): NO